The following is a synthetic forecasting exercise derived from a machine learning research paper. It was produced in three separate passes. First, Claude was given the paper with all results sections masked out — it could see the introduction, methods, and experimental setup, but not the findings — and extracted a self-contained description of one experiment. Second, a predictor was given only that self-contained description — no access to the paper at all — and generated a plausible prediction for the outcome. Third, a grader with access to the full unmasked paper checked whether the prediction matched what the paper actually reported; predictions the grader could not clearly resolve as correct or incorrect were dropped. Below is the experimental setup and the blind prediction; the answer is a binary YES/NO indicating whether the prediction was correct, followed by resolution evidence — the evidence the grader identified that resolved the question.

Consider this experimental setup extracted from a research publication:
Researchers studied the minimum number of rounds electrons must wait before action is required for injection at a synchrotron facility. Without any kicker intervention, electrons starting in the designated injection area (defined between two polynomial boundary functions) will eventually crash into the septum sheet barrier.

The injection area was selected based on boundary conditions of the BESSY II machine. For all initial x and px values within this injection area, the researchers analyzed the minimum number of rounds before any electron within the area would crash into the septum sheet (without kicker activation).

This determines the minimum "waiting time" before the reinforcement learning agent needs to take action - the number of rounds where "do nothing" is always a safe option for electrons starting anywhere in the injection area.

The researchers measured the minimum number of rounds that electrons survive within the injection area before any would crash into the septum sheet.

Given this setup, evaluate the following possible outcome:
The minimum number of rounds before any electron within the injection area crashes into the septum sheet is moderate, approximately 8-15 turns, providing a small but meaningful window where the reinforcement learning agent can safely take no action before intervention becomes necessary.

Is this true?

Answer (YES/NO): NO